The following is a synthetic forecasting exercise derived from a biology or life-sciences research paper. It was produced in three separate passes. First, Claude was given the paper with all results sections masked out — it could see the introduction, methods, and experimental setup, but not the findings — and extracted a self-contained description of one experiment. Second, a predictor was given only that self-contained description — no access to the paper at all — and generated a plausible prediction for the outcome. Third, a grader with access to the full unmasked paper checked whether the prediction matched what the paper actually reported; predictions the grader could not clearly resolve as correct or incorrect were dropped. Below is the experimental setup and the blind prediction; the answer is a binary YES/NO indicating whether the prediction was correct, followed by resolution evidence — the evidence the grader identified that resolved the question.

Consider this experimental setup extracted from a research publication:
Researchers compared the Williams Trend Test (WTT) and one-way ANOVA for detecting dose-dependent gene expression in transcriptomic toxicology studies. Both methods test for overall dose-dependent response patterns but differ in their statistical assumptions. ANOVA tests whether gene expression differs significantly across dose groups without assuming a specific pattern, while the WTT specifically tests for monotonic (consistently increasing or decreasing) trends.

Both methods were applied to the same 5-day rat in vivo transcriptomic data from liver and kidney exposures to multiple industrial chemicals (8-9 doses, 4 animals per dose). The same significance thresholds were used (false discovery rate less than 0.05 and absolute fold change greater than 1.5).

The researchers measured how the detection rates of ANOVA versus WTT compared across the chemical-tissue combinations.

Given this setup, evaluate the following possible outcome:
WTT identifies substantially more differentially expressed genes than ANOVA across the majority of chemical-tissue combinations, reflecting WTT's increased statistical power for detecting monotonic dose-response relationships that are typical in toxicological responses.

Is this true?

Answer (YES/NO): NO